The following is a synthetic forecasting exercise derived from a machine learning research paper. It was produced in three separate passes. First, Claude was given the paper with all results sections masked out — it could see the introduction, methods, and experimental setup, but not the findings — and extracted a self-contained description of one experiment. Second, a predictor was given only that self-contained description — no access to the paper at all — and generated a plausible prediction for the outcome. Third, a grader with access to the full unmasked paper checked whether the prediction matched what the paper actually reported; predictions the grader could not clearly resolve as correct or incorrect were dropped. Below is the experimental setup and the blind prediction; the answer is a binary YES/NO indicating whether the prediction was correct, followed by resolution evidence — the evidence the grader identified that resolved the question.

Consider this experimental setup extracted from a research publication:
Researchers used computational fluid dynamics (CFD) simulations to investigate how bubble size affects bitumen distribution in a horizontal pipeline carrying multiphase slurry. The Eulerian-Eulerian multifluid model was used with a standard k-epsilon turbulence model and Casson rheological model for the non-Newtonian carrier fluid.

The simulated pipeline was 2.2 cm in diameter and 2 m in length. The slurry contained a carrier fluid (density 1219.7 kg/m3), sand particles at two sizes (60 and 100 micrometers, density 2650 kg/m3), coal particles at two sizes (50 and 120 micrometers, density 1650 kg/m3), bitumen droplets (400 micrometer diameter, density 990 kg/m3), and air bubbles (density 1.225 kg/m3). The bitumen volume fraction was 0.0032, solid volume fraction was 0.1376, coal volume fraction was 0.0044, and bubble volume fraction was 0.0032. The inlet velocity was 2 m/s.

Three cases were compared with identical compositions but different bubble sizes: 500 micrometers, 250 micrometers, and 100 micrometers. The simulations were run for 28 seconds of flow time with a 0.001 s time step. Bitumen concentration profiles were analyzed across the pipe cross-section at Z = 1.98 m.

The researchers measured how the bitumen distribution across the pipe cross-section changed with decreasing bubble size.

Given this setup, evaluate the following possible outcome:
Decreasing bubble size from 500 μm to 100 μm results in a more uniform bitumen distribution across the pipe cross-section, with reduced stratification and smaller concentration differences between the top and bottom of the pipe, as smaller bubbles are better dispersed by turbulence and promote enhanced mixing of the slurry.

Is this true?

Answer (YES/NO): NO